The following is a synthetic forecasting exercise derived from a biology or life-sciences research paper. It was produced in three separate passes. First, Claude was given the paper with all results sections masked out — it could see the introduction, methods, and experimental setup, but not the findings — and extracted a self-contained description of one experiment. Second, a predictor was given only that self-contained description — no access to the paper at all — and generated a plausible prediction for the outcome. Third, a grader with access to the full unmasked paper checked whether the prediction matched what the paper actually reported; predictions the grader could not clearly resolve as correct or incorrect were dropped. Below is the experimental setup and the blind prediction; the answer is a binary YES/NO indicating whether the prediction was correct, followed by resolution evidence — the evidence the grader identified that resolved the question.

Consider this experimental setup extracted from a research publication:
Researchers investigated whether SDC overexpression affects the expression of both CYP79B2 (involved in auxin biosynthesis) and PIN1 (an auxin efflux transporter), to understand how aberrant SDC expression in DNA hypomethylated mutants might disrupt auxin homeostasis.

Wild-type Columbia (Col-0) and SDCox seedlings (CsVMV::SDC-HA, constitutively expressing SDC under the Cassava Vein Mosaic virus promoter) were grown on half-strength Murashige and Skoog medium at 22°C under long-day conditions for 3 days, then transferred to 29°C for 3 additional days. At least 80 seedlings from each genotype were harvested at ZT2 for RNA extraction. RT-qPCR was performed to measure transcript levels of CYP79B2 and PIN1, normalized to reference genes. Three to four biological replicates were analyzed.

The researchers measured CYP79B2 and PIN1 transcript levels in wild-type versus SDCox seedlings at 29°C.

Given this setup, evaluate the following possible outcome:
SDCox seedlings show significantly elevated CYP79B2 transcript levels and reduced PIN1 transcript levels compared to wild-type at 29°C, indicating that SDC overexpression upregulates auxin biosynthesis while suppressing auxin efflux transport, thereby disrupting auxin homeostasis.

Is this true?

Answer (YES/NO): NO